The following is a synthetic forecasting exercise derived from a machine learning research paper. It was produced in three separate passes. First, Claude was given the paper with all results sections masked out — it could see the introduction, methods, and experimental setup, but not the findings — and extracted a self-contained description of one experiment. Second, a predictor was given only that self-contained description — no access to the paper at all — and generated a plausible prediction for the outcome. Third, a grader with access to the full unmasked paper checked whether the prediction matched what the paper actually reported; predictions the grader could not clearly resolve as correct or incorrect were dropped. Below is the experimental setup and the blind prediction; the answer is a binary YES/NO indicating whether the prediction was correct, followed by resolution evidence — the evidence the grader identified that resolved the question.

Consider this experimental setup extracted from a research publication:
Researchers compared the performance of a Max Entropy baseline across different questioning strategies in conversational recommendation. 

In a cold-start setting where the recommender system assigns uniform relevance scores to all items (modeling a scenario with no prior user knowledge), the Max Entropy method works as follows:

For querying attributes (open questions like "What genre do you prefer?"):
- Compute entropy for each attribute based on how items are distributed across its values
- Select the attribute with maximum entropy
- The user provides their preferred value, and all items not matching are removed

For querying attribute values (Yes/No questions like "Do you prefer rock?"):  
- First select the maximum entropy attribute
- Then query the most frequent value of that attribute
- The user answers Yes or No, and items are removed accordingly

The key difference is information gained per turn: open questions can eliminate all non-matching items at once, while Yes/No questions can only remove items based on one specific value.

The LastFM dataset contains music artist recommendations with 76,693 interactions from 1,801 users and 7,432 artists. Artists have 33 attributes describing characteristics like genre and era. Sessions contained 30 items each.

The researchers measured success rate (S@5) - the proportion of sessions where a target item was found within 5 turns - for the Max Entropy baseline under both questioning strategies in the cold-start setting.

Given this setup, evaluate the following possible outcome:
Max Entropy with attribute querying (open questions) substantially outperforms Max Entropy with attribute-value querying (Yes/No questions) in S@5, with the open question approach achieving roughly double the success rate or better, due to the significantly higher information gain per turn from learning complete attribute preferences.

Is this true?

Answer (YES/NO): YES